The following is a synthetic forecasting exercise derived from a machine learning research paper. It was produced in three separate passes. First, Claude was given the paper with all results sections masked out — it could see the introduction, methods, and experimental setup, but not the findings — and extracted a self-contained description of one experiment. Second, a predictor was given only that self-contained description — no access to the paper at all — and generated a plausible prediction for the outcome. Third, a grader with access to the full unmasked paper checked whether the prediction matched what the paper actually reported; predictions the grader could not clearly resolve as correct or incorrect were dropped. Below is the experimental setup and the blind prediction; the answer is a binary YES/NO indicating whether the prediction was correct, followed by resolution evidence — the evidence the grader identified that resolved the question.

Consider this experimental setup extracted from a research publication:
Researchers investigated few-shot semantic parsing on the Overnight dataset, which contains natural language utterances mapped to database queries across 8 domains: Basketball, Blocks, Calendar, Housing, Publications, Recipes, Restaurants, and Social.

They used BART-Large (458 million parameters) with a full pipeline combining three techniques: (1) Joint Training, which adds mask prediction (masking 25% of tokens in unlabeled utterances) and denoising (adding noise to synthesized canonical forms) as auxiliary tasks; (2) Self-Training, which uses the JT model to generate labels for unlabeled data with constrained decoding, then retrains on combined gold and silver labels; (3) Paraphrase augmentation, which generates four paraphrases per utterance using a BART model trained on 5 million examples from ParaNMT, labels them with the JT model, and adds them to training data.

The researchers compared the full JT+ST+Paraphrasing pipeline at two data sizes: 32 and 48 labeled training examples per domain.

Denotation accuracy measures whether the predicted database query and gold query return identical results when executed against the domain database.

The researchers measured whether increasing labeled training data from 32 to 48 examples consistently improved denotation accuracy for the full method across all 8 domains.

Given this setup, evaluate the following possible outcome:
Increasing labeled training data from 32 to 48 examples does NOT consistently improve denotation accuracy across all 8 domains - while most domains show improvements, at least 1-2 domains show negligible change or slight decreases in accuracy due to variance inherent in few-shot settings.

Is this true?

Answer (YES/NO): YES